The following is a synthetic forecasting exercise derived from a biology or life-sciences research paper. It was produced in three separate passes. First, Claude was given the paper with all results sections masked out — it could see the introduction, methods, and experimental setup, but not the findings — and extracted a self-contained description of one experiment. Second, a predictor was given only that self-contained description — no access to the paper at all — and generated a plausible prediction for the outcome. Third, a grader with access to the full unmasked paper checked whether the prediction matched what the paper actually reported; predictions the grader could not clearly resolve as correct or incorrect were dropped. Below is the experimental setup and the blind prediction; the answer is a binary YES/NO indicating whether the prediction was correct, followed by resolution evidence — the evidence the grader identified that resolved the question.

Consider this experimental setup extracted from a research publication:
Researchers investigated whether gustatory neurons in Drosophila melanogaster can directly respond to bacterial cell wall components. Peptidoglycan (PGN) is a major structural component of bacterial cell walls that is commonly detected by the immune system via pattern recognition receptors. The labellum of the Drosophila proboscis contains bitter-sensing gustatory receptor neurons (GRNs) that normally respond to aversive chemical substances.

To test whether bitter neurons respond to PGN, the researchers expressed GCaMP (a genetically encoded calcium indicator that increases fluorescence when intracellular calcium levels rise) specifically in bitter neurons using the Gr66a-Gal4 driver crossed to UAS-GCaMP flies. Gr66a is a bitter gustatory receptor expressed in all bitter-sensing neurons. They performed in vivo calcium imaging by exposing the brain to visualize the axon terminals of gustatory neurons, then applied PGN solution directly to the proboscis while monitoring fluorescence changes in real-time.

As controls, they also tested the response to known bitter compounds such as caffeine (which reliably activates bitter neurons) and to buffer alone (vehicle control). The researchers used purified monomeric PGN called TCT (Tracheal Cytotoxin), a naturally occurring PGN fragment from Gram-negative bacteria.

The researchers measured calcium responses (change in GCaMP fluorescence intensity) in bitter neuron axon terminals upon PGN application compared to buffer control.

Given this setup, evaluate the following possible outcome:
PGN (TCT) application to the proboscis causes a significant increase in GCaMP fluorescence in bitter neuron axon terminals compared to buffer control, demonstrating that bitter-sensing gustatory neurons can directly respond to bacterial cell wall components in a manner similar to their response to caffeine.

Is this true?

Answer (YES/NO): YES